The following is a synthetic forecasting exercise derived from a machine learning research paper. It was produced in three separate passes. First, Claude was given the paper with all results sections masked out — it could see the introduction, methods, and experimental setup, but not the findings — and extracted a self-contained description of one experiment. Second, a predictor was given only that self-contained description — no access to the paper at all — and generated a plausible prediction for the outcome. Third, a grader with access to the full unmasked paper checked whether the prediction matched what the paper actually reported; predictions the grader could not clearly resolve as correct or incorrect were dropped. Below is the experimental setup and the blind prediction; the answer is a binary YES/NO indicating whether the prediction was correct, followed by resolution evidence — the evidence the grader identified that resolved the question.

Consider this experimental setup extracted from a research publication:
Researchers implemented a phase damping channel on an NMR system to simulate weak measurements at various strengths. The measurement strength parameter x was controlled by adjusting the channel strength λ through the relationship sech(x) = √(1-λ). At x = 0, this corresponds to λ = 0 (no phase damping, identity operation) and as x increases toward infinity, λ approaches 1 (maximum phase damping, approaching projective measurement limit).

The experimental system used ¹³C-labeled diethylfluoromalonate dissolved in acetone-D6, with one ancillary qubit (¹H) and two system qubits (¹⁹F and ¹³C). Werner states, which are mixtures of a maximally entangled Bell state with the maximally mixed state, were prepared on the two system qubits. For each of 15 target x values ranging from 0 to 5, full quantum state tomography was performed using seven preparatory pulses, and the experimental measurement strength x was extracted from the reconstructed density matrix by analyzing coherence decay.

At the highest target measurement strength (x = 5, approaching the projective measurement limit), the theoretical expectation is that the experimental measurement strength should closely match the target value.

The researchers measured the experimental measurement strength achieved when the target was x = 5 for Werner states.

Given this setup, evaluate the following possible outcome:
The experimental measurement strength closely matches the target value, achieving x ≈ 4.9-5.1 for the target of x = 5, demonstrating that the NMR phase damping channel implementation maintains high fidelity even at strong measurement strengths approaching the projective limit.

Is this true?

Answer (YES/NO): NO